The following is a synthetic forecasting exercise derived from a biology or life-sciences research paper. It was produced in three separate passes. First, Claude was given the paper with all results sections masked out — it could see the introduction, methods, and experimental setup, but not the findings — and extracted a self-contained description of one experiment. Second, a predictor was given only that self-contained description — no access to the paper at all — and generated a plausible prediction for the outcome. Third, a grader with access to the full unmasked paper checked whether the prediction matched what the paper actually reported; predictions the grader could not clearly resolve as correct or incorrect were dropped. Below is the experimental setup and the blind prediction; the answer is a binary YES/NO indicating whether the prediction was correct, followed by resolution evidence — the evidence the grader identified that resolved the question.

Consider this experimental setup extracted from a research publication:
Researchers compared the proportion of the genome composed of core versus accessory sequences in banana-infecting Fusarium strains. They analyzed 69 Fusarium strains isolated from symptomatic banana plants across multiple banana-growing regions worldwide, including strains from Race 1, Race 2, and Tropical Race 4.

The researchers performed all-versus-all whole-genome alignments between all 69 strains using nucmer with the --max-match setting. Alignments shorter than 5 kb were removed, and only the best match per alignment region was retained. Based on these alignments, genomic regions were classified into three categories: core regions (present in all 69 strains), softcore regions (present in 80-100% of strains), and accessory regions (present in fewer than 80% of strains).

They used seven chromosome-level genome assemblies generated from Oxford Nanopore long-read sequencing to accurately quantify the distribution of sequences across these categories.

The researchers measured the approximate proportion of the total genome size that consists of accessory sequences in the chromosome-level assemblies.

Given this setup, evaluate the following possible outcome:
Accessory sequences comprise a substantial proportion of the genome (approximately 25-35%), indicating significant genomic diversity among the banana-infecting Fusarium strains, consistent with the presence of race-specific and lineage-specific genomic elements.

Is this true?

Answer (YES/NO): NO